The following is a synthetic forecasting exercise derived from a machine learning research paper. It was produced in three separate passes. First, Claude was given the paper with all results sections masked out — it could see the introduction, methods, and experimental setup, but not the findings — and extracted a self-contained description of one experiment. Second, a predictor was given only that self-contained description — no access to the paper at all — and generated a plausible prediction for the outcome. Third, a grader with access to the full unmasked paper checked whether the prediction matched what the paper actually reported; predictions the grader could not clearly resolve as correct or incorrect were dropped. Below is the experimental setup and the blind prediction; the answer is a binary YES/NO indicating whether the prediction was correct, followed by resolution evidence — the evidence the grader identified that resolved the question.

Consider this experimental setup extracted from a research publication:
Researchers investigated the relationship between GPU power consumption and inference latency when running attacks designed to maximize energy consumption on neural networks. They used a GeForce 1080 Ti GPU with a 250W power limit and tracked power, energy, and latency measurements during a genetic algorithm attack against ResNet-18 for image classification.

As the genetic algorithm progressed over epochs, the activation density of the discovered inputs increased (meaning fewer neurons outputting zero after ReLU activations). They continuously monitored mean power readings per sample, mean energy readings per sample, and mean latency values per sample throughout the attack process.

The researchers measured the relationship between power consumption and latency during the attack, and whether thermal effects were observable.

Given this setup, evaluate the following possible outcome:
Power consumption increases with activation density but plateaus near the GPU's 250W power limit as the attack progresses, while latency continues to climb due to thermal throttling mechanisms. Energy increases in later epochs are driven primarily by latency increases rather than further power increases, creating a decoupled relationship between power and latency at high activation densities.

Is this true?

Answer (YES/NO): NO